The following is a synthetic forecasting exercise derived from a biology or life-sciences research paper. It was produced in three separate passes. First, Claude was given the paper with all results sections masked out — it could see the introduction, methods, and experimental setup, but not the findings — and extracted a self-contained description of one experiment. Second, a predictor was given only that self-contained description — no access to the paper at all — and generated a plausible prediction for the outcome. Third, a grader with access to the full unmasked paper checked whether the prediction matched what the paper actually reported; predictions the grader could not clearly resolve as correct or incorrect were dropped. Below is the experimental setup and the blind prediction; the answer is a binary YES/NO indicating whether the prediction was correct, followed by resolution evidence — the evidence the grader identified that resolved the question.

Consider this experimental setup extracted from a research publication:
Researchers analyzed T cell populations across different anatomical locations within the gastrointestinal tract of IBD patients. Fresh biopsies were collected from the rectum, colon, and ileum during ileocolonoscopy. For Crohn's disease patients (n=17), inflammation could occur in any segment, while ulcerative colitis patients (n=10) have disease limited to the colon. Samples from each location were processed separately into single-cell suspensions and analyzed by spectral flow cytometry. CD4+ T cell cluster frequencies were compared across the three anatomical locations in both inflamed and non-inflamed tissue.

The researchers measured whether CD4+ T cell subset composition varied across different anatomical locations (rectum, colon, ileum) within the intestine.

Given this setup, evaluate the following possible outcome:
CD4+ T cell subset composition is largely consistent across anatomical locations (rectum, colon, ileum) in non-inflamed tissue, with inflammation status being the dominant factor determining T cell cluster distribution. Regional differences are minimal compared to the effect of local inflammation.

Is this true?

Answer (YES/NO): NO